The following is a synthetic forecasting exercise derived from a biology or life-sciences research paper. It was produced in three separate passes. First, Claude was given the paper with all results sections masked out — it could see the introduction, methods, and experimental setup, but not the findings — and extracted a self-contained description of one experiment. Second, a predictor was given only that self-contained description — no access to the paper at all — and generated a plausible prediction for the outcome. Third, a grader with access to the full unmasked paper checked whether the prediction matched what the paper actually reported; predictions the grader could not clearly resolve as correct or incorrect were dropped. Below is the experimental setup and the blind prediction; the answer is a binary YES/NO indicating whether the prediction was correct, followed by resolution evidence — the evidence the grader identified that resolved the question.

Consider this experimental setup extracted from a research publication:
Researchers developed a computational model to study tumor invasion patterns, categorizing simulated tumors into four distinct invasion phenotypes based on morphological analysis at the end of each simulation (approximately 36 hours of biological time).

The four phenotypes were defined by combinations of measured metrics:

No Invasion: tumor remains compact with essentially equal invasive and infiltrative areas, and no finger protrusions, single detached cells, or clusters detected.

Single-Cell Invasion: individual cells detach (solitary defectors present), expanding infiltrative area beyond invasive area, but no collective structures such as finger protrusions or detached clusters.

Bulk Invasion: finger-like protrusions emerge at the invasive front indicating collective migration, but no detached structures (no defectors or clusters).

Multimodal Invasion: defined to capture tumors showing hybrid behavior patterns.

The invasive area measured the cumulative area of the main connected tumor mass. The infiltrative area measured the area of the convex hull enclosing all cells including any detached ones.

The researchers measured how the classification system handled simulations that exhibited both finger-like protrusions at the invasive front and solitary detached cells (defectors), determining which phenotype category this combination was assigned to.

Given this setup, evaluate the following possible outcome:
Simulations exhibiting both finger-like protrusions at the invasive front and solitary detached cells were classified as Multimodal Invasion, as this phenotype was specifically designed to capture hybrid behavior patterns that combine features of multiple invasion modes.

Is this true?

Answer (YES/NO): YES